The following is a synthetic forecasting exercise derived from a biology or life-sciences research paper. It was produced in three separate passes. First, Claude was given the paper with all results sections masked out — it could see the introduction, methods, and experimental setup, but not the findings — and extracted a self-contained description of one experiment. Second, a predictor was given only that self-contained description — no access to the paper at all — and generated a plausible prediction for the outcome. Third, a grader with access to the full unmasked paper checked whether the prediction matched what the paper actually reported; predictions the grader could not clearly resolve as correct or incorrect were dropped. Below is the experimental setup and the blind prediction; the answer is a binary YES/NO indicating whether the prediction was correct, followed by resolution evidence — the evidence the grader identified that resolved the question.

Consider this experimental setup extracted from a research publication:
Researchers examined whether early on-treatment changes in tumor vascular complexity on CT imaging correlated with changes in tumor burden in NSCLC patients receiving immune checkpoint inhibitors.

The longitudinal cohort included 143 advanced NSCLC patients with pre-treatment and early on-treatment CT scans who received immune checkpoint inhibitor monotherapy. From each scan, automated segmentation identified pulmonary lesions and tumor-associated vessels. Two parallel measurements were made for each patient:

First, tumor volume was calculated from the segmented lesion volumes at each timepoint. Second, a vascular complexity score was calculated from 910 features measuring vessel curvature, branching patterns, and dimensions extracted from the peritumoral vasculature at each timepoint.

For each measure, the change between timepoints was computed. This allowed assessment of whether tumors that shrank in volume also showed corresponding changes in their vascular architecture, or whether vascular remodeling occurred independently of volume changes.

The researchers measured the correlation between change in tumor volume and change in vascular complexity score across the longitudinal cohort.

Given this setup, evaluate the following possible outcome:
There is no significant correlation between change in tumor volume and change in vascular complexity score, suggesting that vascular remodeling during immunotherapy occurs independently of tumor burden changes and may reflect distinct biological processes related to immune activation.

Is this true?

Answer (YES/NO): YES